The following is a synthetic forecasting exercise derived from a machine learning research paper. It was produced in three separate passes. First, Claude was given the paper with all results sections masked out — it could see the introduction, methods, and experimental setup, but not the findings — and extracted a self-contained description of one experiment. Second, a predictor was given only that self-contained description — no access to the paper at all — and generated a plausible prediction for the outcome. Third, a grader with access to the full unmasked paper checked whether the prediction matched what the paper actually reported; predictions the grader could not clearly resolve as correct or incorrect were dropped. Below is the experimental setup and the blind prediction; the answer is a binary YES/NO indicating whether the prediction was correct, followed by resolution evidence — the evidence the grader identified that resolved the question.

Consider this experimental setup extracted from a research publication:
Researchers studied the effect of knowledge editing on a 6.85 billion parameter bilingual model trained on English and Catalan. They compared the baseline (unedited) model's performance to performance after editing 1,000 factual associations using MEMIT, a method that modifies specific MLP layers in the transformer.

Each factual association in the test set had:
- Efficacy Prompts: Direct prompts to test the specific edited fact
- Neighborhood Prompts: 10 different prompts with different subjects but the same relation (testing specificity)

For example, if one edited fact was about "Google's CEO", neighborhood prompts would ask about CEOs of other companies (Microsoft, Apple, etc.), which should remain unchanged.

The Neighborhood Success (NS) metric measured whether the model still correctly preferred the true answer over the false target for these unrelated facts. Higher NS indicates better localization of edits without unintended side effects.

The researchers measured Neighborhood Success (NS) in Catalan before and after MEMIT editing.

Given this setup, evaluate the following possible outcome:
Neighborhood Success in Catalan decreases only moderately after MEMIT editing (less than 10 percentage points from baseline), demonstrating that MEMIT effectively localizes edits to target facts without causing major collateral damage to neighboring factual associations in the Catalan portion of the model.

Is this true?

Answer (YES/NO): YES